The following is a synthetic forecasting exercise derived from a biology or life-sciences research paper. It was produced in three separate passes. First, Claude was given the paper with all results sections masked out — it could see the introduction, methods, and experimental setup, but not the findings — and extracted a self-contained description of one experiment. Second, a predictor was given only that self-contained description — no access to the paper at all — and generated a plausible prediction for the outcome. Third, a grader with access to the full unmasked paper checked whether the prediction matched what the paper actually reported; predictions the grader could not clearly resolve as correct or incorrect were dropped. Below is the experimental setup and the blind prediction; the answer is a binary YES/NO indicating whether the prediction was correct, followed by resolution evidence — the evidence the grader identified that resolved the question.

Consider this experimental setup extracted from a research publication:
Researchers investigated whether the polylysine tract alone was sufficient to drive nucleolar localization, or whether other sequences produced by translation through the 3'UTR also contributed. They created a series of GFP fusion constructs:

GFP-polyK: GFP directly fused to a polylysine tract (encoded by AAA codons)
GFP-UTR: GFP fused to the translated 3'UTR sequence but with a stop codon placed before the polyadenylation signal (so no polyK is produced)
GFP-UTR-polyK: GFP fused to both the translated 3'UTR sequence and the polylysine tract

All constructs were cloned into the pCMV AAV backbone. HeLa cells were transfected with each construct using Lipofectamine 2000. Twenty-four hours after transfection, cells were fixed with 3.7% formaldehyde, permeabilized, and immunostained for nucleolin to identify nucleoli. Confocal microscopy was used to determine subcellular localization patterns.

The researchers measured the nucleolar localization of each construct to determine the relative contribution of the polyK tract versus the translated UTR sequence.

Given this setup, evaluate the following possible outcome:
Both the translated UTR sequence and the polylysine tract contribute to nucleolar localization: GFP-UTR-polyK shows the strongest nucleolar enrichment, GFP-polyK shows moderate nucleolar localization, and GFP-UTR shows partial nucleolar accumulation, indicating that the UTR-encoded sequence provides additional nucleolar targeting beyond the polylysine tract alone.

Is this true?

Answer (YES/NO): NO